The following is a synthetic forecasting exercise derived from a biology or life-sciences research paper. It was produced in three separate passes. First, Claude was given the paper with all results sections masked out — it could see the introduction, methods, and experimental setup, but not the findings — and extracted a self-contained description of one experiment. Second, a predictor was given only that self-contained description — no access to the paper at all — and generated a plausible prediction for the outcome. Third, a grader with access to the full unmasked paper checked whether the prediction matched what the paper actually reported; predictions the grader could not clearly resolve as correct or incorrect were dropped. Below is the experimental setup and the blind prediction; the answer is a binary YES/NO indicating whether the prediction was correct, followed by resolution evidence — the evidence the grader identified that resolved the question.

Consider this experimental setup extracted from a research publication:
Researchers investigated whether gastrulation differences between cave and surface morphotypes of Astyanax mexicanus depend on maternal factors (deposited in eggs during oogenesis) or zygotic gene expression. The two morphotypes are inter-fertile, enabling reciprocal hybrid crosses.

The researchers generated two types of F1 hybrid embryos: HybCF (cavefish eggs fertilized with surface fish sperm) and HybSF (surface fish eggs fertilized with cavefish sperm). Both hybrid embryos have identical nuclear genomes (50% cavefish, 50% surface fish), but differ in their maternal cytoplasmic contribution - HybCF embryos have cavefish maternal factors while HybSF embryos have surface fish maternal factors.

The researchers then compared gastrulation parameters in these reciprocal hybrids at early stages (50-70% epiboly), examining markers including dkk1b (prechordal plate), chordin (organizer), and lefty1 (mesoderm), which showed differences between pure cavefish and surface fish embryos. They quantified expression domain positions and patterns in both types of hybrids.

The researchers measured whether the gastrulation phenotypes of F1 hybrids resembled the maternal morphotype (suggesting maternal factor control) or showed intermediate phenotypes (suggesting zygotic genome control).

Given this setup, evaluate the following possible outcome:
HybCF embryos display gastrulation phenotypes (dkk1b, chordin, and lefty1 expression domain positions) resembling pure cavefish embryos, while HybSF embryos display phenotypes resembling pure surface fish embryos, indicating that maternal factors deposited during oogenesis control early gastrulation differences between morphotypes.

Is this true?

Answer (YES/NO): NO